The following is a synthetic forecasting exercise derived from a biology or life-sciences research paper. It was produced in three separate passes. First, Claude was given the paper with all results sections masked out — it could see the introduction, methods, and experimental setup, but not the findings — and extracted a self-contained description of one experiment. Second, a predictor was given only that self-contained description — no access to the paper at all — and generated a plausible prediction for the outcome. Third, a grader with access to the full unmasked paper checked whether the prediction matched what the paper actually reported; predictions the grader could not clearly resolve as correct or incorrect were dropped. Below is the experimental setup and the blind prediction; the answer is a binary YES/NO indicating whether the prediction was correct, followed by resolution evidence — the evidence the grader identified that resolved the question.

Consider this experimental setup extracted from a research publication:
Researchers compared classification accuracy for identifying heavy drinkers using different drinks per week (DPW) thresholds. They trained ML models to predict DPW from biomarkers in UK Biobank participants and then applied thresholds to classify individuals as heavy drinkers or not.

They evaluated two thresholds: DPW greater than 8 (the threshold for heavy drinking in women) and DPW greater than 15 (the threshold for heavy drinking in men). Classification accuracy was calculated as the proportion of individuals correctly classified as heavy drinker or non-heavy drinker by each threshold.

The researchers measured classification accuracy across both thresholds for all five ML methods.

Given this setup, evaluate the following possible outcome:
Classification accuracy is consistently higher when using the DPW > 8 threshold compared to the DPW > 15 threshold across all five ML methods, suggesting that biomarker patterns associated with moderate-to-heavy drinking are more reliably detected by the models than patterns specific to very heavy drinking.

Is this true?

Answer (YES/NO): NO